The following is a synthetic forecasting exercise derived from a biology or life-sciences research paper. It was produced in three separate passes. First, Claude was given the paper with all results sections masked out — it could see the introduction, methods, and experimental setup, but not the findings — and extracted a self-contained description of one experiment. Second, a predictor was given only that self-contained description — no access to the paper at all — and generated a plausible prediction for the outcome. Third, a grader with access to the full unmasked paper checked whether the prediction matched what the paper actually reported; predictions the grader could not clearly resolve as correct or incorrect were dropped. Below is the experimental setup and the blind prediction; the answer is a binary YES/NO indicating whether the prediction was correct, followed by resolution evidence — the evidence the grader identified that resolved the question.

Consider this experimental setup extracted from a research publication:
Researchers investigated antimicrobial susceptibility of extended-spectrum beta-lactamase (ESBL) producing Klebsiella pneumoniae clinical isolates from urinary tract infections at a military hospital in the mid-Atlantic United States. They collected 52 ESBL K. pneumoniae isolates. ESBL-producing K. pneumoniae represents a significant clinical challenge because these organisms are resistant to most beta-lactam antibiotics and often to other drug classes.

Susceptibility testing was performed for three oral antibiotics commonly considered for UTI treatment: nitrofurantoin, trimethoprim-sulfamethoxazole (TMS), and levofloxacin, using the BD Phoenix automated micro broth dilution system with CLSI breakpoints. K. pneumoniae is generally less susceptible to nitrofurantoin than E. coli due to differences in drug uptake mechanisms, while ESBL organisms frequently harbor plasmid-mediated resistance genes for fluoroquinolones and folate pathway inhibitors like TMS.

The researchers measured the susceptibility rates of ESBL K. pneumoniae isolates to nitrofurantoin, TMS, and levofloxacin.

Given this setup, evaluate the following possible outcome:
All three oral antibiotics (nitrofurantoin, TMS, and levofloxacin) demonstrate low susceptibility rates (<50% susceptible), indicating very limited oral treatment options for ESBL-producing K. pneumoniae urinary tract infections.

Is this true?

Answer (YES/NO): YES